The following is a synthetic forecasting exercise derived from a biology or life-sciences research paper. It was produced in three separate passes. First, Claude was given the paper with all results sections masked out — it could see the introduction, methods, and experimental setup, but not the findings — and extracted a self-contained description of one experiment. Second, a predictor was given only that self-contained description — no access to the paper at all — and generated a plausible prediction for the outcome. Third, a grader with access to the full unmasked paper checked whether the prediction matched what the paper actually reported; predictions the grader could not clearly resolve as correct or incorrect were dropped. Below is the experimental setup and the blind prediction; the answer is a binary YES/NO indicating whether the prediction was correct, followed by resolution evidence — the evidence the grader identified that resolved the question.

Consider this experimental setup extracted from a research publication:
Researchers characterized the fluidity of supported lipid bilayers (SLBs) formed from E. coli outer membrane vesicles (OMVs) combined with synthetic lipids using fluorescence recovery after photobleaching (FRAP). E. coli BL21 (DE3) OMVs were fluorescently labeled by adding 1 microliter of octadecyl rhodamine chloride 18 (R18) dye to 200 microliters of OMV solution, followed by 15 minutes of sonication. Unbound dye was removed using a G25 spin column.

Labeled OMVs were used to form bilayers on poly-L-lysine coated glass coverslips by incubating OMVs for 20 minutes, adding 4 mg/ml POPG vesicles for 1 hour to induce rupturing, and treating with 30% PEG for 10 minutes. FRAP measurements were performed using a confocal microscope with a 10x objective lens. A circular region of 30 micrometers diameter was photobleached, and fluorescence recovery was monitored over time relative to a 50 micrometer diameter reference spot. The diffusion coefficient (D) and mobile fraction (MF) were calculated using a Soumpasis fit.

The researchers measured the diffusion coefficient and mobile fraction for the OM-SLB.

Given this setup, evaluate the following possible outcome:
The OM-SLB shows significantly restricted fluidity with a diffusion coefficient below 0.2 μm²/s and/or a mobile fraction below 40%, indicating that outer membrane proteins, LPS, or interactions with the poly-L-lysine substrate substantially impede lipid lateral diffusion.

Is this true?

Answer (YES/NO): NO